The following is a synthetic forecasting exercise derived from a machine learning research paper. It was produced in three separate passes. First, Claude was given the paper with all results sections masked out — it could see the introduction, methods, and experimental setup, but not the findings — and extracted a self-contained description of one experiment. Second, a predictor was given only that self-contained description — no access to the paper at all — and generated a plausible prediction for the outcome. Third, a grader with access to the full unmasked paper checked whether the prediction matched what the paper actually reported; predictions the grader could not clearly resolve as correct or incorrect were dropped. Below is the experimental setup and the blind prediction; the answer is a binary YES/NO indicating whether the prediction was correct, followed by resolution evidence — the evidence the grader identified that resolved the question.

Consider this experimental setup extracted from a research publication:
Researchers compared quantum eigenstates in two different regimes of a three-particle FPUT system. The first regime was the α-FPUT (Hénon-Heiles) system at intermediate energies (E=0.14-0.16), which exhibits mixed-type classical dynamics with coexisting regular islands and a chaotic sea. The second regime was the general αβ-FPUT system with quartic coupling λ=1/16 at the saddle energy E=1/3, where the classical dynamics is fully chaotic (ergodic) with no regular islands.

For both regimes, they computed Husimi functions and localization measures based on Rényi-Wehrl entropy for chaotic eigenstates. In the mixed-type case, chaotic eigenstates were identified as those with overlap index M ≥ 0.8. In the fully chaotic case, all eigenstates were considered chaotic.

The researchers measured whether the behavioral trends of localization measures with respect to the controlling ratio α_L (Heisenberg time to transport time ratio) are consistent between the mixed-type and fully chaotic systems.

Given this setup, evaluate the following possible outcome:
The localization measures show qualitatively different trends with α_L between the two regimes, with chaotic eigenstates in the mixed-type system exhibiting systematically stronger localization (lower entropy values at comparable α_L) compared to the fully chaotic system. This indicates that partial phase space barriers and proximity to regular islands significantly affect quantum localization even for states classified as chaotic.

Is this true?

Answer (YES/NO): NO